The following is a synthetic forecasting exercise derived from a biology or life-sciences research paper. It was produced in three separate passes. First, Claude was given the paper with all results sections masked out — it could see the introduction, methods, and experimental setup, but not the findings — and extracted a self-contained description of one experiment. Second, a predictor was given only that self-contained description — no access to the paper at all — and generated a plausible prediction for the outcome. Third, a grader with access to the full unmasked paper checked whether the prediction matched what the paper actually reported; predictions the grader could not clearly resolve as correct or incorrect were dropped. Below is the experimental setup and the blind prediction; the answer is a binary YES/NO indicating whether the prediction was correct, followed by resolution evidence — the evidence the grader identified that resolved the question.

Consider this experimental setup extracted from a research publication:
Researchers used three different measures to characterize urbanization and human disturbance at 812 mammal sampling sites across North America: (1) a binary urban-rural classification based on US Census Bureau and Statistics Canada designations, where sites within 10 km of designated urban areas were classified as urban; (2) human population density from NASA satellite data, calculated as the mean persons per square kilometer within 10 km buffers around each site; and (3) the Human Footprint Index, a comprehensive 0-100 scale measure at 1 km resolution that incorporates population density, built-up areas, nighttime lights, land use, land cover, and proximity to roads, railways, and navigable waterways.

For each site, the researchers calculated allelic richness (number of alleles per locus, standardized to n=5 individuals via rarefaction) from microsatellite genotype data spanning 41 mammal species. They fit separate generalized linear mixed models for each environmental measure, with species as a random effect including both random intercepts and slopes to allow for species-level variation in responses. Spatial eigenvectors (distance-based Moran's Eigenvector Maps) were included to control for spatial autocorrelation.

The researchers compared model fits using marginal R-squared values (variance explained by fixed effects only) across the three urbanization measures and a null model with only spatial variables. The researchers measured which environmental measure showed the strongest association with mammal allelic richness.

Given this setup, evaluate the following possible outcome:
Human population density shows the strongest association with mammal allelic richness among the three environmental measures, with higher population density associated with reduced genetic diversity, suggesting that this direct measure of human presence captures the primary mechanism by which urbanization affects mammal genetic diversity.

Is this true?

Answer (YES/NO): YES